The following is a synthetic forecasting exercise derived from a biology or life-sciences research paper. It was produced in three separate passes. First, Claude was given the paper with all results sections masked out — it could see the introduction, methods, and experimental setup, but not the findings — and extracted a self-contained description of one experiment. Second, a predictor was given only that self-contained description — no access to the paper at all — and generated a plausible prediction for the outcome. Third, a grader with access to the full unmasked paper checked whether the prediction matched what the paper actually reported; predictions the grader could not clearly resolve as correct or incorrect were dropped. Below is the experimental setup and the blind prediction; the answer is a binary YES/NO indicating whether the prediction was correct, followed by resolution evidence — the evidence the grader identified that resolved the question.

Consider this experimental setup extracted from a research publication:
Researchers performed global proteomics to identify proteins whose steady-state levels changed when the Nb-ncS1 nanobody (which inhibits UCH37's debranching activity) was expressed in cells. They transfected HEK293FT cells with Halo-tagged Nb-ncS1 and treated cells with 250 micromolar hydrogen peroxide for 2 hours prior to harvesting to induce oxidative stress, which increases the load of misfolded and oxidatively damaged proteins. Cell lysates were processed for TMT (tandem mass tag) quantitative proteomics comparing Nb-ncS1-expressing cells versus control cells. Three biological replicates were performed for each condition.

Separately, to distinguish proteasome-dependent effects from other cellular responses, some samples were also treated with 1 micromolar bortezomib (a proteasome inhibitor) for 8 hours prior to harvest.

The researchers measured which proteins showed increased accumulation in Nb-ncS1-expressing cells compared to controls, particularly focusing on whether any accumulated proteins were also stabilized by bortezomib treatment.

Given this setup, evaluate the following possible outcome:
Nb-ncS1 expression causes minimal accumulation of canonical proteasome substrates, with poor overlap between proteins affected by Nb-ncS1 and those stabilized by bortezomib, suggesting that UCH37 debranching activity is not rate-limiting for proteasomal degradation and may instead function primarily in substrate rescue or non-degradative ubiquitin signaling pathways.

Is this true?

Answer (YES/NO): NO